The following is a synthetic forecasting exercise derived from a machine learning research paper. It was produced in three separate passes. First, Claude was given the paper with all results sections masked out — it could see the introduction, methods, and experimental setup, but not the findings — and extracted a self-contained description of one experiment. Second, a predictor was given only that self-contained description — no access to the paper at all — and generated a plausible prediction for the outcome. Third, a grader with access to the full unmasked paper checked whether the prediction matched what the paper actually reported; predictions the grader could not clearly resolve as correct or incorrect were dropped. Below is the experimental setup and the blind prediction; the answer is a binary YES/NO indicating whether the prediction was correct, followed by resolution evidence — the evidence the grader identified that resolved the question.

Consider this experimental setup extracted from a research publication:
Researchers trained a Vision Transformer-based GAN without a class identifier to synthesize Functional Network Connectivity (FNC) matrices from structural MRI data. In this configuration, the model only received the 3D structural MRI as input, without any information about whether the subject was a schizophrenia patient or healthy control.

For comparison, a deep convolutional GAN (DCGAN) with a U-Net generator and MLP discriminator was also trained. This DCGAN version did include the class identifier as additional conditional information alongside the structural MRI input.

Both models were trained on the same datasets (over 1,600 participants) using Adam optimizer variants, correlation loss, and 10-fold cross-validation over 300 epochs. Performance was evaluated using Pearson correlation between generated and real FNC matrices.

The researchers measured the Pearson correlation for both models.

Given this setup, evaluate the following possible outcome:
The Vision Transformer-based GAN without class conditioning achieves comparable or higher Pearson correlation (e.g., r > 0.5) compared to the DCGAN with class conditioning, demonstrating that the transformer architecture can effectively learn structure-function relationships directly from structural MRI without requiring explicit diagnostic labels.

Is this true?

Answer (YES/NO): NO